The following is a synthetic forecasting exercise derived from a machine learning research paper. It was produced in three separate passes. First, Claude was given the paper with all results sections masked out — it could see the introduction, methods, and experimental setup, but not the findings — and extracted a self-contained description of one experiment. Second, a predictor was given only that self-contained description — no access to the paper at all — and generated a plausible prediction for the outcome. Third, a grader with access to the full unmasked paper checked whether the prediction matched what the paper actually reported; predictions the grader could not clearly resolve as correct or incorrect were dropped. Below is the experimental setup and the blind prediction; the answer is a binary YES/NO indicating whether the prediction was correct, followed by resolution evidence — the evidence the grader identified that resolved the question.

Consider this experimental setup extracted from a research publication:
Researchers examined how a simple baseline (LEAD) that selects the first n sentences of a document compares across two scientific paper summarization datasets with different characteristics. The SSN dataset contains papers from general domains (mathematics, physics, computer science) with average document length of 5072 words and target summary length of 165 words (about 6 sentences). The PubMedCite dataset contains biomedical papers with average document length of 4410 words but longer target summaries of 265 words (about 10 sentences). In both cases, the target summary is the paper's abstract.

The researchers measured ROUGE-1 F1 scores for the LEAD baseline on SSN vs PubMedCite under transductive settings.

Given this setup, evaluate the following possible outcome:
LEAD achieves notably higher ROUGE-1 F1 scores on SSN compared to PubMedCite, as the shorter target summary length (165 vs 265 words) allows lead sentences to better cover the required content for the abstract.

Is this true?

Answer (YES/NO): NO